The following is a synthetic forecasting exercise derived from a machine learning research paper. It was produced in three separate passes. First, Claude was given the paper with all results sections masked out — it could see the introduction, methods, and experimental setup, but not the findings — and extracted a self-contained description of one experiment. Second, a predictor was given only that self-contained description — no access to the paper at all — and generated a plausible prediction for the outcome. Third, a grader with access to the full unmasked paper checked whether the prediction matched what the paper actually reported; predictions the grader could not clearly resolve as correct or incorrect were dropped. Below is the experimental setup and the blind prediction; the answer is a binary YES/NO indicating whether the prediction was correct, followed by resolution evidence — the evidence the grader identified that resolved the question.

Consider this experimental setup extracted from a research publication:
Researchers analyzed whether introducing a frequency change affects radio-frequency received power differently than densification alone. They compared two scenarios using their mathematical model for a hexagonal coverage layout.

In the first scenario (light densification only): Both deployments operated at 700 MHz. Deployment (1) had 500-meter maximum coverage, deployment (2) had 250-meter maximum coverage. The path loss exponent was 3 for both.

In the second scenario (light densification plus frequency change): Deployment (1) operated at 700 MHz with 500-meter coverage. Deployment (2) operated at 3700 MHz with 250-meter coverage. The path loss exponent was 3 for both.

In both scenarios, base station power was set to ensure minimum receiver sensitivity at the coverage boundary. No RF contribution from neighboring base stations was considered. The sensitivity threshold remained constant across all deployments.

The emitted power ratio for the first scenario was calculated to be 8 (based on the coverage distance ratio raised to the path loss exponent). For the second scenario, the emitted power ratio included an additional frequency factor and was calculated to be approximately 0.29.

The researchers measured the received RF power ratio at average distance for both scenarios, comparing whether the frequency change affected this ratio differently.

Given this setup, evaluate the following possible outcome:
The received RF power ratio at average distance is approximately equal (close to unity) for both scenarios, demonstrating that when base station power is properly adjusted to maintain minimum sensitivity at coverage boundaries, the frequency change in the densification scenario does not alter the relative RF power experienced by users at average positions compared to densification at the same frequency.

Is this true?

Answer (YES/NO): YES